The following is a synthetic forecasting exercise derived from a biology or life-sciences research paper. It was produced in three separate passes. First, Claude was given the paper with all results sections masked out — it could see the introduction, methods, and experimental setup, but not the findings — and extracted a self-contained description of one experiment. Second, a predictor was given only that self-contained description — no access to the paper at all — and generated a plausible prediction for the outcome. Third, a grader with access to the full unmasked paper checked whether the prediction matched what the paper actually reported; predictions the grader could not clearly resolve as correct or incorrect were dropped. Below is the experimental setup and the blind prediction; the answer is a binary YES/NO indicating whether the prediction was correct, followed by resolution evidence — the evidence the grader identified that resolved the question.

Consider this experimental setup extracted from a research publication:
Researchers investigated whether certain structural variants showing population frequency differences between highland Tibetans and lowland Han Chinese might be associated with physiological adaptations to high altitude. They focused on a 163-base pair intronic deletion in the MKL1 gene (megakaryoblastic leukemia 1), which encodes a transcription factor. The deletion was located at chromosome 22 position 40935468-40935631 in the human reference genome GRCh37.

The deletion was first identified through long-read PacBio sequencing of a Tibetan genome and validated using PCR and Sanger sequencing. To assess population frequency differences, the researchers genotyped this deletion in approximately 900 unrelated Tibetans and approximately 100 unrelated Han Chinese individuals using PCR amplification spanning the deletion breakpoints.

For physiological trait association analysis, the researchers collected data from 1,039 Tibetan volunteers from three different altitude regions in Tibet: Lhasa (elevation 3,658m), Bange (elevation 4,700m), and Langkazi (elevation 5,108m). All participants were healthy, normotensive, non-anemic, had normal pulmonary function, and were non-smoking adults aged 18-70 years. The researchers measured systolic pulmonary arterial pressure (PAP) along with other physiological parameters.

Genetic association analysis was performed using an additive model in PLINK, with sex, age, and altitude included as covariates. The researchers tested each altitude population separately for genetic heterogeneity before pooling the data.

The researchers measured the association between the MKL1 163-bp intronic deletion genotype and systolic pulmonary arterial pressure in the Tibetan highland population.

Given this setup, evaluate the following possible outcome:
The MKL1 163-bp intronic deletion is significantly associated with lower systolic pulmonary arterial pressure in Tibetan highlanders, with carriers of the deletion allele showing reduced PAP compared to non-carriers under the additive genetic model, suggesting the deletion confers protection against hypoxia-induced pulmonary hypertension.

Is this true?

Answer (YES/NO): YES